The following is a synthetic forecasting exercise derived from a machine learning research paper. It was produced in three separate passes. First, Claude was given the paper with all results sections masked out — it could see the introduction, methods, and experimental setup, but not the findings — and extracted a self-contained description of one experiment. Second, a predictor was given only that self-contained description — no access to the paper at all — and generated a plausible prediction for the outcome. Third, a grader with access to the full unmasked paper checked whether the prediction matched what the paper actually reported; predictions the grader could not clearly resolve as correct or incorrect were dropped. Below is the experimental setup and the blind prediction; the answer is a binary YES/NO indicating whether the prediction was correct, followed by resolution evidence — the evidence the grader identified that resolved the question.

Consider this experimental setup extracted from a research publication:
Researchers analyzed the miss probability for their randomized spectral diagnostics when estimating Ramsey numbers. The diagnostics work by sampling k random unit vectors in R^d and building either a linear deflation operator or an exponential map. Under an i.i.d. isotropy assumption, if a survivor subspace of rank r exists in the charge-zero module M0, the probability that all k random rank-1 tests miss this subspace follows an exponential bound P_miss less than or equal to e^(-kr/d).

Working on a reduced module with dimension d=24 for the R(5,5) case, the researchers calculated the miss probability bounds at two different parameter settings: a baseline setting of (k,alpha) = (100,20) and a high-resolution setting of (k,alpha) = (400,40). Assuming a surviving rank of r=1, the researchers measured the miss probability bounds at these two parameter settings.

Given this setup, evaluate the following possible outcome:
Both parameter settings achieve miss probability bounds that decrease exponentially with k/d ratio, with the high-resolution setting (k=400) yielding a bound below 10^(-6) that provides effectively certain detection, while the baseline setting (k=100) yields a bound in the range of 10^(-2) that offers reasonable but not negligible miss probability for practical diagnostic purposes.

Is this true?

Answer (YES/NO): YES